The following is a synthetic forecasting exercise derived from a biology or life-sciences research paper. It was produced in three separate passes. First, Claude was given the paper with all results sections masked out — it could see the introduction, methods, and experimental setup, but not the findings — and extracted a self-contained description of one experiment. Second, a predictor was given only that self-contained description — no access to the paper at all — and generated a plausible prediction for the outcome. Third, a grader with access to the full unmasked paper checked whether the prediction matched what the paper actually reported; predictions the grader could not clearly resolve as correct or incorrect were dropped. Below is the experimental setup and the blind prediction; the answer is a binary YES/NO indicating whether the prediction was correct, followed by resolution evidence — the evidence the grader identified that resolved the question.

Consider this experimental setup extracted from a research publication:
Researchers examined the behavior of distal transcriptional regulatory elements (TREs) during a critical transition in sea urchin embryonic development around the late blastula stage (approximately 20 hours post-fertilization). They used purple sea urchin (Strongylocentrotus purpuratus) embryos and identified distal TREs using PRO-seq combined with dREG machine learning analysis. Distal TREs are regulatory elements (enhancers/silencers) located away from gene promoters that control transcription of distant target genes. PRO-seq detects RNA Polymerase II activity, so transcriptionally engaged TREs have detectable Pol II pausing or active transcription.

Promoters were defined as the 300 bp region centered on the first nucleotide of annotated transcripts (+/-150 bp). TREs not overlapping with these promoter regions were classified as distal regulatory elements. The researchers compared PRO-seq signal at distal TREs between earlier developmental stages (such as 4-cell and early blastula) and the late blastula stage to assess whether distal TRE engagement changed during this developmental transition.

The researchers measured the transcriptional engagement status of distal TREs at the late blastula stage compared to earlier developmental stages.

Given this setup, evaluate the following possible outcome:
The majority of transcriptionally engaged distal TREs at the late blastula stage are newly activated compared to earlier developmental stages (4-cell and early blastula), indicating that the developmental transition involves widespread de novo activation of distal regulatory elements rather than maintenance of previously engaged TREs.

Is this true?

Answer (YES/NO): NO